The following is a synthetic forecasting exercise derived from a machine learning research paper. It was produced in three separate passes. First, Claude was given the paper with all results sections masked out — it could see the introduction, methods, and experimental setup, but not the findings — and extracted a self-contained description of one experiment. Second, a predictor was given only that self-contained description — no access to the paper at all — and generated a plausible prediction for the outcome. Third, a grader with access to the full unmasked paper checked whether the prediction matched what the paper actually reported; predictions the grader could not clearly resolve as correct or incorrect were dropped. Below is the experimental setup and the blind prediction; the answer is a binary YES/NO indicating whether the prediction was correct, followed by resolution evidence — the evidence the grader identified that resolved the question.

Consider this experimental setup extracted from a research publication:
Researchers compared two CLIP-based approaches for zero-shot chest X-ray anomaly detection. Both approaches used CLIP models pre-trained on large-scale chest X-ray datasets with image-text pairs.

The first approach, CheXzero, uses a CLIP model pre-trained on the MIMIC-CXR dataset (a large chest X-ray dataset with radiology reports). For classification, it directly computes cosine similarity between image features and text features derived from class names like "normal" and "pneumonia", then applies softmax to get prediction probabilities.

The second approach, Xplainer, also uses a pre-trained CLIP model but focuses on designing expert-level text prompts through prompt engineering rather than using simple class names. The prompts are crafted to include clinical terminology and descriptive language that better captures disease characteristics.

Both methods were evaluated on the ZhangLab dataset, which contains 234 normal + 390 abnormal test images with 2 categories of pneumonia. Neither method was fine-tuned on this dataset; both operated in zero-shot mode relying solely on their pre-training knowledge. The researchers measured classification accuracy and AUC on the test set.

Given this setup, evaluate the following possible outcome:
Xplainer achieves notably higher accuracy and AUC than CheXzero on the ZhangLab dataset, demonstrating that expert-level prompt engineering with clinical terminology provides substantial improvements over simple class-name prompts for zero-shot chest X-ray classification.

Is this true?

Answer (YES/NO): NO